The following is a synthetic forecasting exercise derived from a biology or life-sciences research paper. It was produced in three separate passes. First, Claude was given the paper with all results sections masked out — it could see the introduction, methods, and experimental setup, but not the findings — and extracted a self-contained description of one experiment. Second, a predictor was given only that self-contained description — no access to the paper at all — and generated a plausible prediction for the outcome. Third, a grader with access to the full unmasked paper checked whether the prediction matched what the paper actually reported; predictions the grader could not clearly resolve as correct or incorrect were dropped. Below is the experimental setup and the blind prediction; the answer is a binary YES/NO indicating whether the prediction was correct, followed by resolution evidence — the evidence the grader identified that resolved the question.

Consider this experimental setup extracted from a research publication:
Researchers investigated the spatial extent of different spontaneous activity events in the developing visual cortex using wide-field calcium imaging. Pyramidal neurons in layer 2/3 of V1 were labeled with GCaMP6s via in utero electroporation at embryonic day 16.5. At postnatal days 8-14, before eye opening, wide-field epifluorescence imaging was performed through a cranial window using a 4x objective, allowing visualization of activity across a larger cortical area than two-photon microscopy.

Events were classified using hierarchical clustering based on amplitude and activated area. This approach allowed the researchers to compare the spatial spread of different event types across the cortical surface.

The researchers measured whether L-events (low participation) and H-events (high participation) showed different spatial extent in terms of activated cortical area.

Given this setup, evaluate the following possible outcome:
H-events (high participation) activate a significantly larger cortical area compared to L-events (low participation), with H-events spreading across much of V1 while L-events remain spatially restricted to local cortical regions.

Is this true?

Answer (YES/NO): YES